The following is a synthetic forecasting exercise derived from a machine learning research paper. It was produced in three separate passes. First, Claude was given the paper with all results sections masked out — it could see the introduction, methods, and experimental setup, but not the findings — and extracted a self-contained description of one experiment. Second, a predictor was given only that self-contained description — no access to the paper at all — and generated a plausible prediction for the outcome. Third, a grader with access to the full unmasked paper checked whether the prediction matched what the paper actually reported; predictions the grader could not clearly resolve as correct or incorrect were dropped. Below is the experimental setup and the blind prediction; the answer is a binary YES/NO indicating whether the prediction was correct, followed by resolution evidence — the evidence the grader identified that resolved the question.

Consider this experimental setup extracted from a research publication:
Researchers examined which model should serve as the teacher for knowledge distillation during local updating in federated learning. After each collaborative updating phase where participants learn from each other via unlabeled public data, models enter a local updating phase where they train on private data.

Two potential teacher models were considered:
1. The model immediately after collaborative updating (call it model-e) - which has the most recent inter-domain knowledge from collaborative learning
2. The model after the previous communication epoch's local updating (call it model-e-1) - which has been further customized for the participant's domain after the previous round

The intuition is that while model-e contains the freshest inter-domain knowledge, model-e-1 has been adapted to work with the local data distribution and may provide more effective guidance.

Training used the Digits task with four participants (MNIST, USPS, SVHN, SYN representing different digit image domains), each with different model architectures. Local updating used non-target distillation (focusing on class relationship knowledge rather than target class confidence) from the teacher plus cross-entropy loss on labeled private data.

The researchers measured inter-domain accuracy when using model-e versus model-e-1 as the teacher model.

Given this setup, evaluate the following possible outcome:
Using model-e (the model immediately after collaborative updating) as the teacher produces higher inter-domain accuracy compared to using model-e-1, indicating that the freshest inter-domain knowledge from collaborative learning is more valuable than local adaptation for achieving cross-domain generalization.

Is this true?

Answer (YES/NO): NO